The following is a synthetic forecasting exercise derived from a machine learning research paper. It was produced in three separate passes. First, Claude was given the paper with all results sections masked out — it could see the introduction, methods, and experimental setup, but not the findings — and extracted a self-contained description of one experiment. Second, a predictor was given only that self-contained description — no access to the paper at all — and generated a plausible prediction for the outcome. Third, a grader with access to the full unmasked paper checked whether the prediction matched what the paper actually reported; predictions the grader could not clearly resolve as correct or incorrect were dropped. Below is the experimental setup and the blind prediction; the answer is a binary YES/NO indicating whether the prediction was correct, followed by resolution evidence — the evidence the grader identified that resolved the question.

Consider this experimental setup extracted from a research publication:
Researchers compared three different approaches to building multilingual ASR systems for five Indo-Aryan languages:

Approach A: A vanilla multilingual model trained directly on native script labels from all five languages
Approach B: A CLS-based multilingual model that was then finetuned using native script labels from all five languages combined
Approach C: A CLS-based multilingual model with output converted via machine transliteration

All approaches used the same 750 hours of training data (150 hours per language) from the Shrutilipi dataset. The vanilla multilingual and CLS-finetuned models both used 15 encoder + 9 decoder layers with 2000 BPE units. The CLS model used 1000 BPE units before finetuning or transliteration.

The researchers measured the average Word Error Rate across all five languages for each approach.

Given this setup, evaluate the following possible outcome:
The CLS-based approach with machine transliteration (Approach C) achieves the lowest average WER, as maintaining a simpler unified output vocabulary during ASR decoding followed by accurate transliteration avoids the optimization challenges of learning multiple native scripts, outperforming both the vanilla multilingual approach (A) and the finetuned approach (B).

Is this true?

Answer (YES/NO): YES